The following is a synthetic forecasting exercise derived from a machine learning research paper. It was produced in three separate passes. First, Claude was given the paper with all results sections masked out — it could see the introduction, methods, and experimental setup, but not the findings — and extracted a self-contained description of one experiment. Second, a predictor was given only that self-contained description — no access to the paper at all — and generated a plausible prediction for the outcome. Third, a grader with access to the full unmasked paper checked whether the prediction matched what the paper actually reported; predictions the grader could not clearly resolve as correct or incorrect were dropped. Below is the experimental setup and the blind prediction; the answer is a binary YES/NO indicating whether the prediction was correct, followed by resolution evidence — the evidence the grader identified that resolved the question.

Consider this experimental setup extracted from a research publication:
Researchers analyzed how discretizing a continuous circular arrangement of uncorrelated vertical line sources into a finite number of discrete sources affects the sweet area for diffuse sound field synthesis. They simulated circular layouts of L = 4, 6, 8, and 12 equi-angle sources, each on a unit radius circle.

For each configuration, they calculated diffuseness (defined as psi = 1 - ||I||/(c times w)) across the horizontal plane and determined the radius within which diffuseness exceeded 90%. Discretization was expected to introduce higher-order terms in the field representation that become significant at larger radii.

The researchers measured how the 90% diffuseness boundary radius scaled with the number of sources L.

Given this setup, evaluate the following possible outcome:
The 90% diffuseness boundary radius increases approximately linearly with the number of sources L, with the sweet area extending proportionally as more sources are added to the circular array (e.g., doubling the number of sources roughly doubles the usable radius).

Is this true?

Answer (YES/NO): NO